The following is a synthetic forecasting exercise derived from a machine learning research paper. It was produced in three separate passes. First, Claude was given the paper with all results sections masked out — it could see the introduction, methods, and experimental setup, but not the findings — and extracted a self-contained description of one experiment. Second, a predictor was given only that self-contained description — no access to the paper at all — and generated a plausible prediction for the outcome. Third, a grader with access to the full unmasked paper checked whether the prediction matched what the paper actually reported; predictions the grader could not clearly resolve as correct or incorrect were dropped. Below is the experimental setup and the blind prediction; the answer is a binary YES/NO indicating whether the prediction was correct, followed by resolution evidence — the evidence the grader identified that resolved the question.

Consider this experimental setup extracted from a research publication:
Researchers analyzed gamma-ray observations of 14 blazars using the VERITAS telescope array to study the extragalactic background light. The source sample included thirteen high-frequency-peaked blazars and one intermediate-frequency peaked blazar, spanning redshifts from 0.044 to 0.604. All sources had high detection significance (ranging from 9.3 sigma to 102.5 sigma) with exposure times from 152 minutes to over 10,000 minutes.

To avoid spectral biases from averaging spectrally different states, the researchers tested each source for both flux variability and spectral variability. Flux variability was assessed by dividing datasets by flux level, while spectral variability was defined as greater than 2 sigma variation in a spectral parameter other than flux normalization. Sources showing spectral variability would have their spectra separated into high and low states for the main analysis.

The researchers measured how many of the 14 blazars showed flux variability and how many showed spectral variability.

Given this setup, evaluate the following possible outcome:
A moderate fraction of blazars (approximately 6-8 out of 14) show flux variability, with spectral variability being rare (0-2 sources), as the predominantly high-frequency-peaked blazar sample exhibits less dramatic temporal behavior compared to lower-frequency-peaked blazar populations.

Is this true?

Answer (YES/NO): NO